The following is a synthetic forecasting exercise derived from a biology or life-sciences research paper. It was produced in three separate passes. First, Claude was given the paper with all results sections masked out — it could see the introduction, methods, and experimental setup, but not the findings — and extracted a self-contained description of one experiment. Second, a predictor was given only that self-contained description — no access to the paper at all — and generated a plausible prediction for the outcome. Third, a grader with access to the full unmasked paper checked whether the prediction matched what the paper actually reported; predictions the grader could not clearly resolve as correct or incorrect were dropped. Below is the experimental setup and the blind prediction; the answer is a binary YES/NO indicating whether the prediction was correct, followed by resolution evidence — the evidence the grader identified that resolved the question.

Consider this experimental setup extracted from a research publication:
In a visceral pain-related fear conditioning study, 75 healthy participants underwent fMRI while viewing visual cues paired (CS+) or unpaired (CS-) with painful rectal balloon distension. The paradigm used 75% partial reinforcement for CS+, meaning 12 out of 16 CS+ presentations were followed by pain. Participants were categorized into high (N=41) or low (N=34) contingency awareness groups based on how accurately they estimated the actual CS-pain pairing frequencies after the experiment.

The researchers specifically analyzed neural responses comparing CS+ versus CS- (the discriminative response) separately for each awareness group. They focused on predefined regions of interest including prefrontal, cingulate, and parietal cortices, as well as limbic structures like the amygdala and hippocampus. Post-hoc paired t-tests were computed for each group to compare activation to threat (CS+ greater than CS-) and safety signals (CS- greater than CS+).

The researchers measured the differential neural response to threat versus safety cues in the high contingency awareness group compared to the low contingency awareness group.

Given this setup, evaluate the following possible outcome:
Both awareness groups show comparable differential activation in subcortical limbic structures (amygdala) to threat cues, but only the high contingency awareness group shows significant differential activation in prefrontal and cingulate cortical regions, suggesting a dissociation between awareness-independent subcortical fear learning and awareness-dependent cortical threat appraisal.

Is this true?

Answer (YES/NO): NO